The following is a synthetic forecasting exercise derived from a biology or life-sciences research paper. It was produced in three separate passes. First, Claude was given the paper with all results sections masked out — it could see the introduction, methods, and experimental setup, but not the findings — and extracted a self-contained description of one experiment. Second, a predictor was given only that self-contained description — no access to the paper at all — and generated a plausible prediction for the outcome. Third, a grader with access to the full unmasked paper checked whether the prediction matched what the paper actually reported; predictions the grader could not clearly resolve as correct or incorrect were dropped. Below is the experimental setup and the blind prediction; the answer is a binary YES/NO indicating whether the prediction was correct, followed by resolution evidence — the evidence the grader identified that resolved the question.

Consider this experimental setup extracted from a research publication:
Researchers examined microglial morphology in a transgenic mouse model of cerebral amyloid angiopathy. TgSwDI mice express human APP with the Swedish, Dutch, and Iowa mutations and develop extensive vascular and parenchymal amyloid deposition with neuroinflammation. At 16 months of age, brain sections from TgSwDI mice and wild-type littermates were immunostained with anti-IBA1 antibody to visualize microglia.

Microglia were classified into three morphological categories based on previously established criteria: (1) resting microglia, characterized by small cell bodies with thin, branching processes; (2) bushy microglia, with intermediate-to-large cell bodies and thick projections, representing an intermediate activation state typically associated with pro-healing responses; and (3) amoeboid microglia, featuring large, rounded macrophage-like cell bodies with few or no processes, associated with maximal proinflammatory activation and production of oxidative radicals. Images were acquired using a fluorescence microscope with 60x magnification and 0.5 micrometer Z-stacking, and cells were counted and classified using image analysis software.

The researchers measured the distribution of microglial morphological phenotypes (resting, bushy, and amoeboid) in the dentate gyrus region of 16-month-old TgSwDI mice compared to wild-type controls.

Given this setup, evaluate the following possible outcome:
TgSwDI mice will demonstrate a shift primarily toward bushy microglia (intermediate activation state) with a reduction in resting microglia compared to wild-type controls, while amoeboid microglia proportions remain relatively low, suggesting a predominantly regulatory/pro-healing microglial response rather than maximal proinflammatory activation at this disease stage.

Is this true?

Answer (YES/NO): NO